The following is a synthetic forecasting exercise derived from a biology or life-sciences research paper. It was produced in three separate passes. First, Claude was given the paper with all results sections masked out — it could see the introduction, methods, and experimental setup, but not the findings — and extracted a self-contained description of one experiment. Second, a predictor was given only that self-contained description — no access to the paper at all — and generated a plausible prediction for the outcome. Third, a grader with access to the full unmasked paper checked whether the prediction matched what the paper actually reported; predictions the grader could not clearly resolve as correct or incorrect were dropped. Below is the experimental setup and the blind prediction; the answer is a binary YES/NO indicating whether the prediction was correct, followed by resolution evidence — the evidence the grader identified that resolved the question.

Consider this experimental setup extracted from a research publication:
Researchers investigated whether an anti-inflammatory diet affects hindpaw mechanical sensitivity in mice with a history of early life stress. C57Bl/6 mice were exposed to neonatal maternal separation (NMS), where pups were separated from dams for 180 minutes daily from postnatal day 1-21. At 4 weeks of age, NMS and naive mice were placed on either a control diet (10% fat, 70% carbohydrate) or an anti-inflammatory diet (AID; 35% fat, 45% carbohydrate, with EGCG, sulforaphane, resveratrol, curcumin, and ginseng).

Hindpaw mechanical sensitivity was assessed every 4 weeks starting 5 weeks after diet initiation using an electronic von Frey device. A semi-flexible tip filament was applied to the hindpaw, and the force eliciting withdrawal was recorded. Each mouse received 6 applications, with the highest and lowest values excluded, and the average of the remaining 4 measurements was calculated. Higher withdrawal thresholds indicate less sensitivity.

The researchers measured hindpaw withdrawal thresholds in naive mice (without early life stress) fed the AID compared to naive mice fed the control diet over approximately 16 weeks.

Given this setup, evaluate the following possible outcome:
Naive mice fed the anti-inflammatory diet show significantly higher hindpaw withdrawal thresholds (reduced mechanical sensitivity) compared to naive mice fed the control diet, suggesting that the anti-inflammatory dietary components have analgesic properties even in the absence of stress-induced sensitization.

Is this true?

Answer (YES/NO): NO